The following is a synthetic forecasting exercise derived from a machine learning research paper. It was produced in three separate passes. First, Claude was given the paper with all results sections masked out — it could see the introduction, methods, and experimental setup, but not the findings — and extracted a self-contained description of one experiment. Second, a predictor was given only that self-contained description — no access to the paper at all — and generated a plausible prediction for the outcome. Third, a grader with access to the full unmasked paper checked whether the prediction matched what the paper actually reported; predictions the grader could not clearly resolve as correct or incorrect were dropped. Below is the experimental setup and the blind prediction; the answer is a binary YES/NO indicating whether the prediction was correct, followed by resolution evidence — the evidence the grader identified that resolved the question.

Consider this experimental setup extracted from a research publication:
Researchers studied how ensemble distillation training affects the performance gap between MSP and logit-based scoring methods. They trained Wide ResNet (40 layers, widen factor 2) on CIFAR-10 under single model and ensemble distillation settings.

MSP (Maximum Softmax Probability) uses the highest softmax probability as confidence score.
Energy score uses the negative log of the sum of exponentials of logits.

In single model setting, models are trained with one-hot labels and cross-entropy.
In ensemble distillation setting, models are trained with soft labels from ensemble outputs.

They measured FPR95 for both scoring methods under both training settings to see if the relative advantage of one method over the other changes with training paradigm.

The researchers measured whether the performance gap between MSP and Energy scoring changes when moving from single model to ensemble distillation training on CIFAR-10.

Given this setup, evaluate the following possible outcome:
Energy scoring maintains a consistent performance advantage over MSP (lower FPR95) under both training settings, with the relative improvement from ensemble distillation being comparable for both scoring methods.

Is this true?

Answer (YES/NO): NO